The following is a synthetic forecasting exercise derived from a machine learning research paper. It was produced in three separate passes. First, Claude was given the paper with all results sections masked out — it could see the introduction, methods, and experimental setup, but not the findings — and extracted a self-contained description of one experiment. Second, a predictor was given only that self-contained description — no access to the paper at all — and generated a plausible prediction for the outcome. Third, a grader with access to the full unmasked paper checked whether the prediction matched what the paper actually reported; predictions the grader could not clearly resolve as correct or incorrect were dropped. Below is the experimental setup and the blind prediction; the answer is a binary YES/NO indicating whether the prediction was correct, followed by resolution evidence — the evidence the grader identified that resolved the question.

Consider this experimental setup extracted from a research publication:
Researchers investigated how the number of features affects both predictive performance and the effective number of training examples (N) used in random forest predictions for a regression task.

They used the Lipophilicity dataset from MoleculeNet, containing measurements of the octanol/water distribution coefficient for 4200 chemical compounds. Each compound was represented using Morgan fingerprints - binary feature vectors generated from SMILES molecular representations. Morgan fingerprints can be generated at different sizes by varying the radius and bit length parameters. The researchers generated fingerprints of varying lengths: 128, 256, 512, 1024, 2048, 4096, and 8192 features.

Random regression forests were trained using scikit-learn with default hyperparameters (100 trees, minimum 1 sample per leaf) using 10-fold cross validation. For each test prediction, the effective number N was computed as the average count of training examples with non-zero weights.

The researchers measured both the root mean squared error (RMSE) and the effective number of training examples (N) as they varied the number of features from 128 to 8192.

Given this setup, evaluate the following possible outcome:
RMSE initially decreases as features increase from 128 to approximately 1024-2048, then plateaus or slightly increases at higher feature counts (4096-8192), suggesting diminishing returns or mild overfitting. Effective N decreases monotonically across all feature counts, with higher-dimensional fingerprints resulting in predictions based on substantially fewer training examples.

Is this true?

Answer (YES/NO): NO